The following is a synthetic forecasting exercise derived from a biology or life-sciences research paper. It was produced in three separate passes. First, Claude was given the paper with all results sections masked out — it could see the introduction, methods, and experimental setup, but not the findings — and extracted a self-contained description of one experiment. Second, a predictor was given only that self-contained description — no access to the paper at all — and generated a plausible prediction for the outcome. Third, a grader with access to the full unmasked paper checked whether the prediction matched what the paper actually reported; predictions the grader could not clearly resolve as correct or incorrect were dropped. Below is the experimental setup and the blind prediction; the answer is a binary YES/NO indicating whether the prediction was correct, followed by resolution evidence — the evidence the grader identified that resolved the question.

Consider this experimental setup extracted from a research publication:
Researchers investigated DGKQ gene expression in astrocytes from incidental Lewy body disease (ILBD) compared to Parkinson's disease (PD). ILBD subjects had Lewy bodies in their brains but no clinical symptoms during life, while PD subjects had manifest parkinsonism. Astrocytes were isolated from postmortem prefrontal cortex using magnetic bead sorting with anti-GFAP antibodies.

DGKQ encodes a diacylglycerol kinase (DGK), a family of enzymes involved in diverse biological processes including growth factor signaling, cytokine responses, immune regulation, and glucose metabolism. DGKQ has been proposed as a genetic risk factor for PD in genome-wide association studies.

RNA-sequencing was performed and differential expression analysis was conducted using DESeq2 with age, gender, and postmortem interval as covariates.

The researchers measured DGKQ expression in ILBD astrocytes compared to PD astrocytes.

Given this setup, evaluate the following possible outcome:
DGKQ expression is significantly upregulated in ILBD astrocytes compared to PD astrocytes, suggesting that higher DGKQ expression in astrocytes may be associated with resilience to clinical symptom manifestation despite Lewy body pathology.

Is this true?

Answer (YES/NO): NO